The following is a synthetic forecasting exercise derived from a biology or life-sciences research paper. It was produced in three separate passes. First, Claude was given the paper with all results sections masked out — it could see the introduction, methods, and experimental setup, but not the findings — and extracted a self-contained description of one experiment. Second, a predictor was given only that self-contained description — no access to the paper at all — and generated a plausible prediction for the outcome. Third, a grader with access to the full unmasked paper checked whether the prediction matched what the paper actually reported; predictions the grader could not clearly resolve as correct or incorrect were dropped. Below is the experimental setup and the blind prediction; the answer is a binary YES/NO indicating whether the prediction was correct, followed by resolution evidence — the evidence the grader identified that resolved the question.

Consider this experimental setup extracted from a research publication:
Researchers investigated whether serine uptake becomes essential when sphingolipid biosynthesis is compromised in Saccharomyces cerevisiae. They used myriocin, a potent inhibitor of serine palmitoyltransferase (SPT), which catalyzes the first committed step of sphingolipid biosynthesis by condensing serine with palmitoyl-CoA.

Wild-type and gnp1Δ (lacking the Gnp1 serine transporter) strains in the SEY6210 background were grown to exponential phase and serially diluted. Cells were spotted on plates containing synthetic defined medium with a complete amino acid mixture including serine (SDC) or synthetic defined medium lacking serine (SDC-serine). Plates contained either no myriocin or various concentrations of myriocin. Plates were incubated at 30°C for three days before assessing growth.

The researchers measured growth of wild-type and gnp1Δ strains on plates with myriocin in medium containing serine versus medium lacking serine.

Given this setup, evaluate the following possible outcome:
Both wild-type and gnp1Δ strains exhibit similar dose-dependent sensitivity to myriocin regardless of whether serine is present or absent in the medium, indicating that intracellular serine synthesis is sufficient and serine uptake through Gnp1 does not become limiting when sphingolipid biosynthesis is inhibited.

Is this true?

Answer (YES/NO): NO